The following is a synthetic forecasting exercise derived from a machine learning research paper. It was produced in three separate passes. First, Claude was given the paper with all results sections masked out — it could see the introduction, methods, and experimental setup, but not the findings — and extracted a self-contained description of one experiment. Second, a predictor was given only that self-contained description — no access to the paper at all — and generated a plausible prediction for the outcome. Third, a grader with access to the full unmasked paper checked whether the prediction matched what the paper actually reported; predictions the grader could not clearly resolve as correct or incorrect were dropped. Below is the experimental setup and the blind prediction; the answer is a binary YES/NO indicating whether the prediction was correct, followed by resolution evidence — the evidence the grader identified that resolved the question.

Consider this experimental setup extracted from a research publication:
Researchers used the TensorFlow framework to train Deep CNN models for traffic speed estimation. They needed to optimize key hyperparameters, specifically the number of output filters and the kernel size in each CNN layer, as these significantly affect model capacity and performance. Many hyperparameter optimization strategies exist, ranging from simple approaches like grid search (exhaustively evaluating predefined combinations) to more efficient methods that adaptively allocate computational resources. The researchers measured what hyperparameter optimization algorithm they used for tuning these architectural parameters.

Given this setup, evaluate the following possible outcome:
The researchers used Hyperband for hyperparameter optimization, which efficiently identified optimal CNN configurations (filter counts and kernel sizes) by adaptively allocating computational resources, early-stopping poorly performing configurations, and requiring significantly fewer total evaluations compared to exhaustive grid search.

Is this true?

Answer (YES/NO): NO